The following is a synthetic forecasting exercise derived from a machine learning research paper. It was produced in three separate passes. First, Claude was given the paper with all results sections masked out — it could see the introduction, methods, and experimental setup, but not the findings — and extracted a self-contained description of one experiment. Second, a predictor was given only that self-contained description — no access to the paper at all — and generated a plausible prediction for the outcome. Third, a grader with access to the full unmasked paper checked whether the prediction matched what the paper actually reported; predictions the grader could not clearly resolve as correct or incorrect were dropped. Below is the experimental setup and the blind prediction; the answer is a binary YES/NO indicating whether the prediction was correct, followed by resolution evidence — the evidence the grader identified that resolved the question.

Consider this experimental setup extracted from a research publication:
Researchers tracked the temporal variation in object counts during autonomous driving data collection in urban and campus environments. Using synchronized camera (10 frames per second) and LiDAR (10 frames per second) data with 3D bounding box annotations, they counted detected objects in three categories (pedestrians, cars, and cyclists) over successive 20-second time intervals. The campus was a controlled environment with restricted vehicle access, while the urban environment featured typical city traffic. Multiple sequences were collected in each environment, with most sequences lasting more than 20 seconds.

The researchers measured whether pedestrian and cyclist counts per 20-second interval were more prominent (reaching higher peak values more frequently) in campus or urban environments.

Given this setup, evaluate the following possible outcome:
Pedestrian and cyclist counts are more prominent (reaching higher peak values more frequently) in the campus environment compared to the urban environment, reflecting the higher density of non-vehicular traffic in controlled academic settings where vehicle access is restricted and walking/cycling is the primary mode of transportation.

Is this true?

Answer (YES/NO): YES